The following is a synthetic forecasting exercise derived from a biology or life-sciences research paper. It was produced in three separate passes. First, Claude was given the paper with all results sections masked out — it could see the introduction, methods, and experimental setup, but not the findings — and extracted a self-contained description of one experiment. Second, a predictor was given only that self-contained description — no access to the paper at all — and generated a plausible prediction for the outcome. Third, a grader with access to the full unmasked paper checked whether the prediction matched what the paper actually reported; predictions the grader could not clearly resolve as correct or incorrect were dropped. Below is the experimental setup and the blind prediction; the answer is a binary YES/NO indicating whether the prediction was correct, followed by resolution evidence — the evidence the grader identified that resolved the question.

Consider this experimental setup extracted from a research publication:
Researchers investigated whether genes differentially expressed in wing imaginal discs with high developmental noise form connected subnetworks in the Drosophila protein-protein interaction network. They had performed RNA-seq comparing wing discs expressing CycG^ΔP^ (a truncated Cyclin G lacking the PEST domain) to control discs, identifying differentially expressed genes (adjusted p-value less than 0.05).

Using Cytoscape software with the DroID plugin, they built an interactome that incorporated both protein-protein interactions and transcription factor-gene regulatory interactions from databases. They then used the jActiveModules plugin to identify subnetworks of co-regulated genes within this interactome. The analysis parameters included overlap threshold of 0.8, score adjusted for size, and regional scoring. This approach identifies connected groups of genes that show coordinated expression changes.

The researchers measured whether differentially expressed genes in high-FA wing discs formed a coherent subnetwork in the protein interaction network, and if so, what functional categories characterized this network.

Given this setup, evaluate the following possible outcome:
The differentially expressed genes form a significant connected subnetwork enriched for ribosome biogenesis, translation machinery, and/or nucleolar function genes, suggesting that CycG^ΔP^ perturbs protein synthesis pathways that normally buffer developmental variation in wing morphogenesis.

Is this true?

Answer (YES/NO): YES